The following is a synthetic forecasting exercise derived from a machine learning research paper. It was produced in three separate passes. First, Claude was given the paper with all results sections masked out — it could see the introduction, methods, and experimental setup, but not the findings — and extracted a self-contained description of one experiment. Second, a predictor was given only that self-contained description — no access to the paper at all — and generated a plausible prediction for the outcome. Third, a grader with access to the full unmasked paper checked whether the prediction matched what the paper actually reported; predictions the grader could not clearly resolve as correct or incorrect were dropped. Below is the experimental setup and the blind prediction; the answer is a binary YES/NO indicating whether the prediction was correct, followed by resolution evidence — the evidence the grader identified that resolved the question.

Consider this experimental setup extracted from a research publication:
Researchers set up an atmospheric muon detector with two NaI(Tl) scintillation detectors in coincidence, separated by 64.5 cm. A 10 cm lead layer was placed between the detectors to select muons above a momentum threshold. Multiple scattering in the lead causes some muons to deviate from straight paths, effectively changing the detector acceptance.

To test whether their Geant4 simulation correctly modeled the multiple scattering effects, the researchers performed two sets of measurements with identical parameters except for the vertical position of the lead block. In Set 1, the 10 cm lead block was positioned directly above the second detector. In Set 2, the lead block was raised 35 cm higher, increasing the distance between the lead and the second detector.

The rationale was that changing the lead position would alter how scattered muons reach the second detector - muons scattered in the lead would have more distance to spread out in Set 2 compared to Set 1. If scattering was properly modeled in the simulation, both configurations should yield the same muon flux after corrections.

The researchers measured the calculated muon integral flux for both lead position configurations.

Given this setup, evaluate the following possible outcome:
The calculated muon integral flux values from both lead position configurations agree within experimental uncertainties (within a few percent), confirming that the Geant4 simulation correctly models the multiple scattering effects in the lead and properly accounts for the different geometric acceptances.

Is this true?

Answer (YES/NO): YES